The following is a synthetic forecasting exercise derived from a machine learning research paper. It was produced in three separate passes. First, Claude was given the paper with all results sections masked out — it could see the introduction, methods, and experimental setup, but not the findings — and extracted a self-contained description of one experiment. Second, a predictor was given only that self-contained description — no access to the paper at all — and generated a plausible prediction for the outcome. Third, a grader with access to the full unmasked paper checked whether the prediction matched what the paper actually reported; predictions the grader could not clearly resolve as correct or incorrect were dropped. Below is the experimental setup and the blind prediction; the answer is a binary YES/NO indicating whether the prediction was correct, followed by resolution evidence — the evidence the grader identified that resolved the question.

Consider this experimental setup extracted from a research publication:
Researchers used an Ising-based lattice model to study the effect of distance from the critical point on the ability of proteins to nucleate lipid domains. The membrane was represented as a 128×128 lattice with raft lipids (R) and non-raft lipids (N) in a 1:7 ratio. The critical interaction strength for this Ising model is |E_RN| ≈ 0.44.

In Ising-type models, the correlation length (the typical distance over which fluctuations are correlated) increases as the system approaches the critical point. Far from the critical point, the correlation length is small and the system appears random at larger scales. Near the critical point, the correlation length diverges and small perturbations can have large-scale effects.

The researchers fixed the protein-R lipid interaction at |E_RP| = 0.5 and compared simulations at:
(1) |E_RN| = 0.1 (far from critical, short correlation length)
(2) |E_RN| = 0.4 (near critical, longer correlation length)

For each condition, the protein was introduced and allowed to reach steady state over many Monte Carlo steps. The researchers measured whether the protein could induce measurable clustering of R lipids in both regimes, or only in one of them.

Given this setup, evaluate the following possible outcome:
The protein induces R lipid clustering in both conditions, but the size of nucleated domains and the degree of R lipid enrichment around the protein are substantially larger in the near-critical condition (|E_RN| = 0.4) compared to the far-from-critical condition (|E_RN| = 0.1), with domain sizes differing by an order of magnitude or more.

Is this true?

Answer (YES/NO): NO